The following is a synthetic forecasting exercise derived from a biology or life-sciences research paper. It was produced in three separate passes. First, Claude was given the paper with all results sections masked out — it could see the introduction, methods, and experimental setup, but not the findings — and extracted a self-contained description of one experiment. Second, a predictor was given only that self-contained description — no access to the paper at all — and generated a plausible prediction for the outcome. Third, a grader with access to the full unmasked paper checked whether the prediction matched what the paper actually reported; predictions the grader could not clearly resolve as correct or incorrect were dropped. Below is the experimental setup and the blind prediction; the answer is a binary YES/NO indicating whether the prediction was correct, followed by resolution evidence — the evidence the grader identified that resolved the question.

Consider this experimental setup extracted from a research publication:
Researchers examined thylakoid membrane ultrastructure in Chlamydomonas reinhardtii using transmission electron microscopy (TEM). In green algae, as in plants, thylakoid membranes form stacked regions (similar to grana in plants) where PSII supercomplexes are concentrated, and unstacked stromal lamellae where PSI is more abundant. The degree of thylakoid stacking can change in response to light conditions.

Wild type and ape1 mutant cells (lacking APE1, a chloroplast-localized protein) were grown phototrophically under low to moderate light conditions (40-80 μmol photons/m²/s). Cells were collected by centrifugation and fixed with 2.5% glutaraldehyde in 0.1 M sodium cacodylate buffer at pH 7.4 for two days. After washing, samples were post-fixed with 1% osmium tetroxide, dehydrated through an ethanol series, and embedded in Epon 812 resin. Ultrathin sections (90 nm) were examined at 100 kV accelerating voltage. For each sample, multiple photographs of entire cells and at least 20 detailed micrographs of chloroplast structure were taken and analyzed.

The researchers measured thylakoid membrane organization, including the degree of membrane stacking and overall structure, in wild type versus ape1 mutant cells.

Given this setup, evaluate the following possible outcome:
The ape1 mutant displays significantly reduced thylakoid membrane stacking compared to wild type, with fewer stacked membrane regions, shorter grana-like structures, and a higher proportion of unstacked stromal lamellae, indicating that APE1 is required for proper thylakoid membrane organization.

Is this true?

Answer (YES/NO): NO